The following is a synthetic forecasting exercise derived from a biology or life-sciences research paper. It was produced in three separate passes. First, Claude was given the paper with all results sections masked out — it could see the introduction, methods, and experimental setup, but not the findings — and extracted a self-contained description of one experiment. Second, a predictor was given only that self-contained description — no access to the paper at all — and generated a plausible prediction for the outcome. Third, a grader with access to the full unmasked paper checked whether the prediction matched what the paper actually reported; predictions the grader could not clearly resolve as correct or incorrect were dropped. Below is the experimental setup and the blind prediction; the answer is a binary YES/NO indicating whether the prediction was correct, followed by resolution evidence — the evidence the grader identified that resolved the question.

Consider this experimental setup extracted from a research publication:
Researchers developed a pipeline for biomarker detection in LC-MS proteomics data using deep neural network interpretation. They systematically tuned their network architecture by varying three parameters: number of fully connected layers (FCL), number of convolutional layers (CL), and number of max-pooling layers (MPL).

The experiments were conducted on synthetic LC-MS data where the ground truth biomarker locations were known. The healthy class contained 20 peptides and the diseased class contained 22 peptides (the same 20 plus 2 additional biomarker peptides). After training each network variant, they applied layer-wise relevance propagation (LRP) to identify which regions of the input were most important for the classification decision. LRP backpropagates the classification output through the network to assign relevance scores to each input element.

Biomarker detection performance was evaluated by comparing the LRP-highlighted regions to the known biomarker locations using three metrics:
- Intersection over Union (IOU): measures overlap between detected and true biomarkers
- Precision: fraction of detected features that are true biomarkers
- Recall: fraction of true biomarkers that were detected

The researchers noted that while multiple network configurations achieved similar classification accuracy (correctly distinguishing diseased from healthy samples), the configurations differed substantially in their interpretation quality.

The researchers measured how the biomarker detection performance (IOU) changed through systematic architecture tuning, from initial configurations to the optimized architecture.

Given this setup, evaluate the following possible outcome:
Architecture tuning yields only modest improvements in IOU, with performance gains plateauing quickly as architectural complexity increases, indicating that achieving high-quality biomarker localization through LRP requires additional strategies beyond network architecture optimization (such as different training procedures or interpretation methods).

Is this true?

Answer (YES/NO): NO